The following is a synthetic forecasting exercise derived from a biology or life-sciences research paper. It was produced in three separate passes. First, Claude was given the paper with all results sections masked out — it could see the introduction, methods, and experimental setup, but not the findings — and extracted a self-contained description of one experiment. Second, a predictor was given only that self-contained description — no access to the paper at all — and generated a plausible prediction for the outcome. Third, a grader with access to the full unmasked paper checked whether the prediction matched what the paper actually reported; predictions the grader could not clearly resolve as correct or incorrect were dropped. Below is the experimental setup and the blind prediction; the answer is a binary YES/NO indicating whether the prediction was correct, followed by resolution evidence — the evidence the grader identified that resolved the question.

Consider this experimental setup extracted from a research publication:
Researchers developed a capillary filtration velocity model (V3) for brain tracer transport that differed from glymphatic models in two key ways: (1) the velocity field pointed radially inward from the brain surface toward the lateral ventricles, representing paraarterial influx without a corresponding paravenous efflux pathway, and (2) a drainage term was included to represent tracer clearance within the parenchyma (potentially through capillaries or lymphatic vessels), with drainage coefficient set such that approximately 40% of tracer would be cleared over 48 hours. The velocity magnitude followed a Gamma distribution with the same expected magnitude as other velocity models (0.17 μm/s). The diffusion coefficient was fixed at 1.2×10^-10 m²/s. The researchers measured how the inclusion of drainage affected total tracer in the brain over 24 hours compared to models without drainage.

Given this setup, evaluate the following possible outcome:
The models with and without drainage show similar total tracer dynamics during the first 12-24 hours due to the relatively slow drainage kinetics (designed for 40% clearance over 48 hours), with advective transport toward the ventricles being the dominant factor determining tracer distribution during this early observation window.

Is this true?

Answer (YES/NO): NO